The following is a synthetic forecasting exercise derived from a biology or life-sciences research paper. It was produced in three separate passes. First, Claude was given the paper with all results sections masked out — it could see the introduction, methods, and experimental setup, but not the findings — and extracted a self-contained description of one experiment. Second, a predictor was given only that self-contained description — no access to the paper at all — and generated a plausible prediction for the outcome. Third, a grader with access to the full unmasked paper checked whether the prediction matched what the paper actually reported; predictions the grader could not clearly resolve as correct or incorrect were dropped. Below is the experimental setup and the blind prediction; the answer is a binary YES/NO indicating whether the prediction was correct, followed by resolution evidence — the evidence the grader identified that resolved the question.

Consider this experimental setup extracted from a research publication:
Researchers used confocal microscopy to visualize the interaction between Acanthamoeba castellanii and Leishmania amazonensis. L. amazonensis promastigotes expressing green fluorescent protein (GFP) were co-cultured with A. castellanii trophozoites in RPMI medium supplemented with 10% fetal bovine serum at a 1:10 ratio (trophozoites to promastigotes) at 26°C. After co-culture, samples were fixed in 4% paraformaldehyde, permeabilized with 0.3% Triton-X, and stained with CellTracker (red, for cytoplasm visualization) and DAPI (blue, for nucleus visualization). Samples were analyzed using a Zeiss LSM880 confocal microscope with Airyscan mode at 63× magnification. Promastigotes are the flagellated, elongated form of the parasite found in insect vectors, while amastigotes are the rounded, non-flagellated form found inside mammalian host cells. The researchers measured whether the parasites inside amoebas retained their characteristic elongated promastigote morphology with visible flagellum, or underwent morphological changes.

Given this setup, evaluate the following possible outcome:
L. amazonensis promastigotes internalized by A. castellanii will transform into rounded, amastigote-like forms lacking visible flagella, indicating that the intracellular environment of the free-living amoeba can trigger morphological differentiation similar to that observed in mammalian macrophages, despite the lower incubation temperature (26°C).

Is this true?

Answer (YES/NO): YES